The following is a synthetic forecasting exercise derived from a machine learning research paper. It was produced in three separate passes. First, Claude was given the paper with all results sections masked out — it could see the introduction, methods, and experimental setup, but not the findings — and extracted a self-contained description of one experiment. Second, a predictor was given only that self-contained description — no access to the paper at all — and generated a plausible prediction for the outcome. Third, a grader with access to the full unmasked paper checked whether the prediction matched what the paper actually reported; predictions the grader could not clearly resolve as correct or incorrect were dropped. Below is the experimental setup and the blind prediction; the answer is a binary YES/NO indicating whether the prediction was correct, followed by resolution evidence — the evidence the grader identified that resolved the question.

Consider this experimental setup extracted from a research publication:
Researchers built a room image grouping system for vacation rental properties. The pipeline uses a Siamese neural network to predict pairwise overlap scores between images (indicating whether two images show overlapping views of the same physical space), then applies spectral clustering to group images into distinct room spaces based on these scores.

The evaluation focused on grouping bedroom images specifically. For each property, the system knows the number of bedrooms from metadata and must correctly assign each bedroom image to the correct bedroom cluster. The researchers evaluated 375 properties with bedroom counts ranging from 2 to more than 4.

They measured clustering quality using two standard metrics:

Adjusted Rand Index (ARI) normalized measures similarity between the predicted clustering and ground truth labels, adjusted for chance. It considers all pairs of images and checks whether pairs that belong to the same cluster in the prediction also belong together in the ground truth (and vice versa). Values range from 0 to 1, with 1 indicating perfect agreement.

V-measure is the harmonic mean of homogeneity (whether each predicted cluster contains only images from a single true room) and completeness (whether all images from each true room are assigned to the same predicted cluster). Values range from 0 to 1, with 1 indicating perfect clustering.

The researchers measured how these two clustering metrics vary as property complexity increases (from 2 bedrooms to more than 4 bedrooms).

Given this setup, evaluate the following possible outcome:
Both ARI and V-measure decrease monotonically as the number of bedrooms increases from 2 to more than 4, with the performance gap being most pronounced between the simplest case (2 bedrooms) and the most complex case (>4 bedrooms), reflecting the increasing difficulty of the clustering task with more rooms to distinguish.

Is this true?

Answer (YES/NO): NO